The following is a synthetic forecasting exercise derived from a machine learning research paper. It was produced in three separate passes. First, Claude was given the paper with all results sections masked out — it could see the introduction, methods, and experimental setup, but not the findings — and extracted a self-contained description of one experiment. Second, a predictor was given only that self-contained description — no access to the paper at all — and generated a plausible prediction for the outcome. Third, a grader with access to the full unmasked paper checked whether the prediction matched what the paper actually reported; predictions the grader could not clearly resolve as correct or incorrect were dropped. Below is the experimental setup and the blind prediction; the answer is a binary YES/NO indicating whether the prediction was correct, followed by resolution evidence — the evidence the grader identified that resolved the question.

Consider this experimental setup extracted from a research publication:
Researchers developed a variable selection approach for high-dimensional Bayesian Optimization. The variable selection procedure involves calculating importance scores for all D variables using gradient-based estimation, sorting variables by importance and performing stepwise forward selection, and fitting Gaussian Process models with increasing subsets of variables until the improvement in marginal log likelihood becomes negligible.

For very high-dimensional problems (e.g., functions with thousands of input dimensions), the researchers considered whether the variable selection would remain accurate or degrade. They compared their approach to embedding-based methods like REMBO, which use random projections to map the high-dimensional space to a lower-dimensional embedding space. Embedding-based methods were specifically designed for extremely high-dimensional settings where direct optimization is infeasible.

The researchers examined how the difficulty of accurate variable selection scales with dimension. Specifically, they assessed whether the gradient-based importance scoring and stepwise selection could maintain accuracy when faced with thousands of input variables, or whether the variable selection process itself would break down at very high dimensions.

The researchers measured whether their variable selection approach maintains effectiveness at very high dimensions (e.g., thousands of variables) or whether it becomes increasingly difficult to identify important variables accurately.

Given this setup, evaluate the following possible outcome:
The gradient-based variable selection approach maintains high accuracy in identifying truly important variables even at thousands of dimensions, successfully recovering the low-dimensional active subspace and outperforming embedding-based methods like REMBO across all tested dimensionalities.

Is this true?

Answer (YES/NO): NO